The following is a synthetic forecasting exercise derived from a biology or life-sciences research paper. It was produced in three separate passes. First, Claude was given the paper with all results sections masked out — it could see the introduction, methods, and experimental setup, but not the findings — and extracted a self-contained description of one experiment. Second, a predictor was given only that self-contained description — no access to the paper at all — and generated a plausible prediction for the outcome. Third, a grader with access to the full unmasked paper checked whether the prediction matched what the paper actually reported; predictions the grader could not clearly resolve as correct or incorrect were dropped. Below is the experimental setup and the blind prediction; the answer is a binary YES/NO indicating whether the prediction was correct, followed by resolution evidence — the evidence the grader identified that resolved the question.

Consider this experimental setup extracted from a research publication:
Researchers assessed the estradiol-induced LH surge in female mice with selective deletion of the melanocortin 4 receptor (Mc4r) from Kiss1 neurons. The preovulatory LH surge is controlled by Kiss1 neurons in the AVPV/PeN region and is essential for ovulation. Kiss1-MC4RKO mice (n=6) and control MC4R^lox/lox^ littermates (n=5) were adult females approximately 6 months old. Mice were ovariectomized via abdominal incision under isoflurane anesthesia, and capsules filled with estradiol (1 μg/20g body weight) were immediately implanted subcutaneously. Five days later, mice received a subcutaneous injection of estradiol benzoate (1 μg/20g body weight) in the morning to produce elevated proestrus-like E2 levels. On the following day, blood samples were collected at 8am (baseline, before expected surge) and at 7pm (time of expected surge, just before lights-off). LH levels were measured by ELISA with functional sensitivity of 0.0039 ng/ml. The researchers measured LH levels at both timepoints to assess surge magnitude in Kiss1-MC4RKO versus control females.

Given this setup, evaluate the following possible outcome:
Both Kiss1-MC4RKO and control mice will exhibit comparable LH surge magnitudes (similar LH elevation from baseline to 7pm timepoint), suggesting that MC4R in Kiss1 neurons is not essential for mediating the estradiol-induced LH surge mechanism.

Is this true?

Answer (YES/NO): NO